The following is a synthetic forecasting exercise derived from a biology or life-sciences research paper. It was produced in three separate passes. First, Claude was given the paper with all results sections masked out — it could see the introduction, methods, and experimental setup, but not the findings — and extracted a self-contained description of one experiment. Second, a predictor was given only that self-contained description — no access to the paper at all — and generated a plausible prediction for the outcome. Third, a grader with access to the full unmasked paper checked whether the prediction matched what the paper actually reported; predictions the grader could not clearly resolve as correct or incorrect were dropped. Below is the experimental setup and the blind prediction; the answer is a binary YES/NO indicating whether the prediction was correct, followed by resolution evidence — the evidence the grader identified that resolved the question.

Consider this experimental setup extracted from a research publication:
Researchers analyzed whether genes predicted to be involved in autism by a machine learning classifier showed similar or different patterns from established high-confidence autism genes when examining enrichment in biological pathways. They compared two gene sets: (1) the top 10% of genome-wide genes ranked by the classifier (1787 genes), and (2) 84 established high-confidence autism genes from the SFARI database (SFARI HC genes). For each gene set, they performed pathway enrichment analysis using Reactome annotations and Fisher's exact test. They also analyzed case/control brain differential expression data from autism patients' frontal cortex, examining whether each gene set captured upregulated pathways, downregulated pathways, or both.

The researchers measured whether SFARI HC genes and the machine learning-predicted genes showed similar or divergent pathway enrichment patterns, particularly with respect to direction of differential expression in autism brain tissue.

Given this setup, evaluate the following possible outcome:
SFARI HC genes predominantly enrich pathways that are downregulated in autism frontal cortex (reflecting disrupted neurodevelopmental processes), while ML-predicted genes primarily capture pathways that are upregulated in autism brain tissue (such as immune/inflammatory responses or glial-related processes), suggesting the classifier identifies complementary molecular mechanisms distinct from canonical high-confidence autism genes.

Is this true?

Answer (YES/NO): NO